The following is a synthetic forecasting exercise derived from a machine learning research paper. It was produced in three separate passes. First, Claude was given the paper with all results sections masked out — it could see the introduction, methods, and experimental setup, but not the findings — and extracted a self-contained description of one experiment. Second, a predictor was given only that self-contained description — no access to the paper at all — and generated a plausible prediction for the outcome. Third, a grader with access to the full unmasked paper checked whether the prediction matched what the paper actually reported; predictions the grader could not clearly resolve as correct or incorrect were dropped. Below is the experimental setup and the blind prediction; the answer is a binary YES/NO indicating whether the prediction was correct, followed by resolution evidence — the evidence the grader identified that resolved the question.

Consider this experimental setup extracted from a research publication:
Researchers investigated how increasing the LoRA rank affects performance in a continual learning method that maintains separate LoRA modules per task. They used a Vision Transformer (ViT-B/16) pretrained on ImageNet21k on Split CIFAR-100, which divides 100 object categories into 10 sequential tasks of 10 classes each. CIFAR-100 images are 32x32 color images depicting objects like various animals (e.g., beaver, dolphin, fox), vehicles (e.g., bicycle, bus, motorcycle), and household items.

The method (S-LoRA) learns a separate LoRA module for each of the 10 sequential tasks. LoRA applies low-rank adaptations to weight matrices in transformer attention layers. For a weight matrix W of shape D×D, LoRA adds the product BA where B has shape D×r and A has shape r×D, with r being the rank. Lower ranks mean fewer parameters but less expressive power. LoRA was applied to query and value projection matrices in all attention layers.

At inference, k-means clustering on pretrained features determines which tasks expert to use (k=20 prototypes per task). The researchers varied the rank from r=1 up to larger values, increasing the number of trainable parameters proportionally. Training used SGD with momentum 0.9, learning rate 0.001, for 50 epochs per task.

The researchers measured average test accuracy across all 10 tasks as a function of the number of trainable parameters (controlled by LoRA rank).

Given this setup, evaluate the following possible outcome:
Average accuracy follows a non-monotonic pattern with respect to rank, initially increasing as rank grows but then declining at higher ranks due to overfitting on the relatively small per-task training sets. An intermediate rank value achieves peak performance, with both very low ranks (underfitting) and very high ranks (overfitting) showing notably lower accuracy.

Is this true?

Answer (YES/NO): NO